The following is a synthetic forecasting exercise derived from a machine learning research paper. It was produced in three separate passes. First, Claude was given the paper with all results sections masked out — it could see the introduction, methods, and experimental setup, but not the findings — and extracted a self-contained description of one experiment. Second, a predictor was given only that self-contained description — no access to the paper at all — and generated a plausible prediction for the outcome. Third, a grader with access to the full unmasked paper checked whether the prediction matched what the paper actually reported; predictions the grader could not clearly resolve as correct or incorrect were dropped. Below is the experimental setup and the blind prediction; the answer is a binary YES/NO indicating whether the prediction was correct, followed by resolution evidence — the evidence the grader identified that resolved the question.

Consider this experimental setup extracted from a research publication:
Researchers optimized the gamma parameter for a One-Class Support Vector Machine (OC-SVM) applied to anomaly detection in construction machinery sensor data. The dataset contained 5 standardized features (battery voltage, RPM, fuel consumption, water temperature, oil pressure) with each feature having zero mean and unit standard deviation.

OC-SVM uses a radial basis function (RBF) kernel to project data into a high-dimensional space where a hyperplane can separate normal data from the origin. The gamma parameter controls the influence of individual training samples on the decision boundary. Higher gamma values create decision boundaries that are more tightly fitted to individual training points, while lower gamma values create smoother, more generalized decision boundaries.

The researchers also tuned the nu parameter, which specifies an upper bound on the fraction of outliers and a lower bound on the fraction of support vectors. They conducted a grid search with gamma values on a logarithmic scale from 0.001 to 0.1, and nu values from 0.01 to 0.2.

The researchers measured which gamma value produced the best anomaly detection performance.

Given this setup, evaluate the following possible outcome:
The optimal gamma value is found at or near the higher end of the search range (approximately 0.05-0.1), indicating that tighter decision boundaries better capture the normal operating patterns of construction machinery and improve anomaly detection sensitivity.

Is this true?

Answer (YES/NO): NO